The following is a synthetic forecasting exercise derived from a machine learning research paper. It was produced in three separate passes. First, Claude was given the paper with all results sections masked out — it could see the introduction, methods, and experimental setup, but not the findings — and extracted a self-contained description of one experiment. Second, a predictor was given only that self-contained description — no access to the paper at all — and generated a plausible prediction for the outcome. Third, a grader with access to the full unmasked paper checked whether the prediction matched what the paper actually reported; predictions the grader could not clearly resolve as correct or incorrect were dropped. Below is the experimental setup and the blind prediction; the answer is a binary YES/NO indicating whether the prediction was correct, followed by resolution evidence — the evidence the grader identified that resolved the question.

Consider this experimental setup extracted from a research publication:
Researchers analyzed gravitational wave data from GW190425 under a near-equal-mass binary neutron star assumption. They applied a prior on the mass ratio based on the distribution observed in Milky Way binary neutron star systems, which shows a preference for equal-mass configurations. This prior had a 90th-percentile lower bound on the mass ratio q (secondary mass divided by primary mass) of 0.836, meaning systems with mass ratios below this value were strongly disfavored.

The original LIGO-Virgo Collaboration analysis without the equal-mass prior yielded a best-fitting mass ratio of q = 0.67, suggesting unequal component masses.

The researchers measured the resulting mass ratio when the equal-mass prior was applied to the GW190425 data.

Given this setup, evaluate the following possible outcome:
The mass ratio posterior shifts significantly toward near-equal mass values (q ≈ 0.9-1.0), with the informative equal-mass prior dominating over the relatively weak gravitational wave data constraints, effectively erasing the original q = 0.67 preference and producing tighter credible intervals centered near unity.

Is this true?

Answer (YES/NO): YES